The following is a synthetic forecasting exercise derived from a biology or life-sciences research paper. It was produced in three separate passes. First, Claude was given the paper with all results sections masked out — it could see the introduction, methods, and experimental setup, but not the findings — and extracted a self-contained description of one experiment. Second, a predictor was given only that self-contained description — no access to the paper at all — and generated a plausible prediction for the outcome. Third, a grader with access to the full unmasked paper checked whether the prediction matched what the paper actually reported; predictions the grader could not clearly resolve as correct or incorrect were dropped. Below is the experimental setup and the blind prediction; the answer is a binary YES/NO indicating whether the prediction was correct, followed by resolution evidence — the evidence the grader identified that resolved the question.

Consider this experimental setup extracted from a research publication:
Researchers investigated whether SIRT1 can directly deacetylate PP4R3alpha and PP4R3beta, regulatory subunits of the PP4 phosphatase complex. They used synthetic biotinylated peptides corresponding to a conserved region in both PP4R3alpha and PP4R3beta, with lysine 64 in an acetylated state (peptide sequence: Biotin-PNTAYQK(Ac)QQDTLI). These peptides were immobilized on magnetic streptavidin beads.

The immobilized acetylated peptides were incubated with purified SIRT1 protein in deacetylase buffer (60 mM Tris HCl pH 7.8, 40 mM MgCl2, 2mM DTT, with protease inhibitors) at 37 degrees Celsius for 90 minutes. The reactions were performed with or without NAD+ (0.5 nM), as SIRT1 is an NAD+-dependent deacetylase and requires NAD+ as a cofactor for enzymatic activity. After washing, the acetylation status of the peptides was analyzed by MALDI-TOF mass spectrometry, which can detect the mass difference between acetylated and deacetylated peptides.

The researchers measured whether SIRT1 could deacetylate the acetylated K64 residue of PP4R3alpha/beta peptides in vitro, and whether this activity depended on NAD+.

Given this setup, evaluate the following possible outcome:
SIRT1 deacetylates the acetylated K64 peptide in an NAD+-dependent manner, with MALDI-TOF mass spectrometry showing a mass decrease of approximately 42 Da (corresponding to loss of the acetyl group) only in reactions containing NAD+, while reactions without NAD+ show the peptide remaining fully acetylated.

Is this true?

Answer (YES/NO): YES